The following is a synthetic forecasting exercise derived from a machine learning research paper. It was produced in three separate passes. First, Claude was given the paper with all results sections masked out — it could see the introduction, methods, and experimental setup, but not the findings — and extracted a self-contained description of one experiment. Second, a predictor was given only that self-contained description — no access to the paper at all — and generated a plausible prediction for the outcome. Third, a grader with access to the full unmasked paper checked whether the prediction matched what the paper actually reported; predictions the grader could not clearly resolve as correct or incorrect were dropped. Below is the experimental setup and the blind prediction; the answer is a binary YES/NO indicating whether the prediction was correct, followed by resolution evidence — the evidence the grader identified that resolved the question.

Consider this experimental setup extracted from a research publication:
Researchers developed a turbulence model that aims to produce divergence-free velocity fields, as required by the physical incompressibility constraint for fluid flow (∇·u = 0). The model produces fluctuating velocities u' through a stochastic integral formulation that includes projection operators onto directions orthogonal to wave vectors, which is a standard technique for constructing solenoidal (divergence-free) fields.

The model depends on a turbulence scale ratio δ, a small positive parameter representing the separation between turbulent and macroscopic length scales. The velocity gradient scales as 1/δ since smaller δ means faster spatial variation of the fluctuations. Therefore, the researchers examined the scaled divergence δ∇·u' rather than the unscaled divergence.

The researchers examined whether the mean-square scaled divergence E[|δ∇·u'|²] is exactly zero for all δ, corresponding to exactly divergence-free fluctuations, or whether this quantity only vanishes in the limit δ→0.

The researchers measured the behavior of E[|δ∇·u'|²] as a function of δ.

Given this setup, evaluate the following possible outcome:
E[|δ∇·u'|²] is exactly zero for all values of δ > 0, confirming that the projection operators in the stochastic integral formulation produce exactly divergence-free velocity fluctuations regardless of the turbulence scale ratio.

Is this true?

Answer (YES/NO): NO